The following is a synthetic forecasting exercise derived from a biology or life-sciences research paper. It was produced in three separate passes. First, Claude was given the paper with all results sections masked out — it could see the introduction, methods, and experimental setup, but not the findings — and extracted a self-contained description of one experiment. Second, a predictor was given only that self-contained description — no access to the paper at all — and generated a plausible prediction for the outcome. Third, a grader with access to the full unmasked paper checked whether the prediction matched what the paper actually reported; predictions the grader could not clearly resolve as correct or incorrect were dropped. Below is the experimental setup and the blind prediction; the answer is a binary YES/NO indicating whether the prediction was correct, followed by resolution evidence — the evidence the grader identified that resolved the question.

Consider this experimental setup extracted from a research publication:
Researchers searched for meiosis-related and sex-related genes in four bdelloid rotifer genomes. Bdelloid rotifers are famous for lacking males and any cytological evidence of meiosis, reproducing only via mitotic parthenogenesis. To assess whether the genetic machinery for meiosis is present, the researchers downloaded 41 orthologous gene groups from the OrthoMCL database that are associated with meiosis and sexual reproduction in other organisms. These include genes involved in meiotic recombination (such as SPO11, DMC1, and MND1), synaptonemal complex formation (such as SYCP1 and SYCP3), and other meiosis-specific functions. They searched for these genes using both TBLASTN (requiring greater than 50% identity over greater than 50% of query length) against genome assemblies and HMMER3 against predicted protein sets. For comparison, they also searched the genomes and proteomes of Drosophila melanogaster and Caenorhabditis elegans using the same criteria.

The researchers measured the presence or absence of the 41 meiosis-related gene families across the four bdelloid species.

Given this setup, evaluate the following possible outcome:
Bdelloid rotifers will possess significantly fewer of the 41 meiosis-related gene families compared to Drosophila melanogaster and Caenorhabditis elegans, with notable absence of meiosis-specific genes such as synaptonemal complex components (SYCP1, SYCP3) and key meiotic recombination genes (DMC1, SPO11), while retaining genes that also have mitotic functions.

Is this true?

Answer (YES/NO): NO